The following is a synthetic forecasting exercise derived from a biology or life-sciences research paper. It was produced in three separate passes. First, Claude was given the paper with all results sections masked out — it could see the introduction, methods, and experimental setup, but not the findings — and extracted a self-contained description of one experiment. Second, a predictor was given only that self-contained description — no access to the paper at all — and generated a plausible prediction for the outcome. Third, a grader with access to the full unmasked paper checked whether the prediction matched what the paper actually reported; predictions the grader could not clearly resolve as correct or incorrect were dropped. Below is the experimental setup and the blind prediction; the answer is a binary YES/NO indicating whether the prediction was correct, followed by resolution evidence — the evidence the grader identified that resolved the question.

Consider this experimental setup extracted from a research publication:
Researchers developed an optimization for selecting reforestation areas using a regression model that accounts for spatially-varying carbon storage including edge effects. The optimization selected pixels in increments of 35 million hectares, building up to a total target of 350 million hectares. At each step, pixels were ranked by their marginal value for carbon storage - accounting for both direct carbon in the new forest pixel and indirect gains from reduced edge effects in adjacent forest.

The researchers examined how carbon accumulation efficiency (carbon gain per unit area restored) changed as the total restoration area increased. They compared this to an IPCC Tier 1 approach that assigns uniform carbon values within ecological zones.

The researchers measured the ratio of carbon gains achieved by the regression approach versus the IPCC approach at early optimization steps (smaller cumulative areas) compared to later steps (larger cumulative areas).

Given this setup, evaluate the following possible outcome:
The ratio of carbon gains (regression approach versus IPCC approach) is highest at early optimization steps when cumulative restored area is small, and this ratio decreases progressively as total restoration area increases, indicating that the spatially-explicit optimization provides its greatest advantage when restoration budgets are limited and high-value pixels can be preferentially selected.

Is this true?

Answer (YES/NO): YES